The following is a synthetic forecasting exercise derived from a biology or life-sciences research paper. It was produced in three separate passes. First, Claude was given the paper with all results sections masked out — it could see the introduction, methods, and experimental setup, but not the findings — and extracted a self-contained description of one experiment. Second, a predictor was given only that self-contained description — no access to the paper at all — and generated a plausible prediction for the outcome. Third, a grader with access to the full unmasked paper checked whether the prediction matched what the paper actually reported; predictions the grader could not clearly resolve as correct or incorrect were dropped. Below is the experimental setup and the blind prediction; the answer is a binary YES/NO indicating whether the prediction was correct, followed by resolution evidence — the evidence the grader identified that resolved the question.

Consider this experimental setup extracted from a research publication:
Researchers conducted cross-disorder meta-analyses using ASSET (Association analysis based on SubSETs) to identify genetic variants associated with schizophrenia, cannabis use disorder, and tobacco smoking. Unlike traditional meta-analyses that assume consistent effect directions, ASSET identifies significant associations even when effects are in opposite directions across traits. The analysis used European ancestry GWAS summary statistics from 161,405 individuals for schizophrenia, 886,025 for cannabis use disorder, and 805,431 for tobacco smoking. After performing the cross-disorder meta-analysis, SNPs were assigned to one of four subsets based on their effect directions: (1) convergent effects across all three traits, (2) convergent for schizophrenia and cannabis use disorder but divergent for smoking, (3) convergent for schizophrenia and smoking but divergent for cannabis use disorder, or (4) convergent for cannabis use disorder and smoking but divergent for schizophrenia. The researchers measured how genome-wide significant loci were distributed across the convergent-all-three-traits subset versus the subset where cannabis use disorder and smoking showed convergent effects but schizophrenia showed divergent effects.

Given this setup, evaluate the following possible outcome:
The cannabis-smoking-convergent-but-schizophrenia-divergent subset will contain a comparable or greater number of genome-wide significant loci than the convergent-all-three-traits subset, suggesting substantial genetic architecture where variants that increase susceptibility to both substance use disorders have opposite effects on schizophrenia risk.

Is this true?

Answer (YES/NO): NO